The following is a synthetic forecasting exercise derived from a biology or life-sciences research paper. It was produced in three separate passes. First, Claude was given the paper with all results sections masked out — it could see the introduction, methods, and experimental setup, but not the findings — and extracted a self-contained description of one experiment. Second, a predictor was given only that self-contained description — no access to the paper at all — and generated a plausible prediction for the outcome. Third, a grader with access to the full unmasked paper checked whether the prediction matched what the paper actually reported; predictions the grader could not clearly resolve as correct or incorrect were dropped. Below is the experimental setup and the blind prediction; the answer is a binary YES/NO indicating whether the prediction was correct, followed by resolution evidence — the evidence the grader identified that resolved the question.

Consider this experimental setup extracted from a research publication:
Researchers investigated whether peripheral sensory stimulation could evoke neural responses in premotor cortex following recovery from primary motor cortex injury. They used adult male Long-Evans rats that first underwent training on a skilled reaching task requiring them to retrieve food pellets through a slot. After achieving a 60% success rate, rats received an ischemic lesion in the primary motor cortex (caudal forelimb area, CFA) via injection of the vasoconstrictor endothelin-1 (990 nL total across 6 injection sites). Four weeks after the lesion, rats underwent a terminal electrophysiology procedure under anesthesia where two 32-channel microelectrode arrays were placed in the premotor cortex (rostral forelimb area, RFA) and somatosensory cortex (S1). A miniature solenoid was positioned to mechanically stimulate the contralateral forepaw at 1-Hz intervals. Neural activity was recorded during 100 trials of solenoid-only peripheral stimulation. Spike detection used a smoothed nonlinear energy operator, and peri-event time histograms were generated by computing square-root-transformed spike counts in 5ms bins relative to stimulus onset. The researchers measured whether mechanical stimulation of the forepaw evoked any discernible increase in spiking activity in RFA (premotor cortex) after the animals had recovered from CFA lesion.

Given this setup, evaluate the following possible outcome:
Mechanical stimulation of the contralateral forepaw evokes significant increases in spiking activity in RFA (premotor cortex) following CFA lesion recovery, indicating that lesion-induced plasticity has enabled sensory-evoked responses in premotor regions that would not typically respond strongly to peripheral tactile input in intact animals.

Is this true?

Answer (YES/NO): YES